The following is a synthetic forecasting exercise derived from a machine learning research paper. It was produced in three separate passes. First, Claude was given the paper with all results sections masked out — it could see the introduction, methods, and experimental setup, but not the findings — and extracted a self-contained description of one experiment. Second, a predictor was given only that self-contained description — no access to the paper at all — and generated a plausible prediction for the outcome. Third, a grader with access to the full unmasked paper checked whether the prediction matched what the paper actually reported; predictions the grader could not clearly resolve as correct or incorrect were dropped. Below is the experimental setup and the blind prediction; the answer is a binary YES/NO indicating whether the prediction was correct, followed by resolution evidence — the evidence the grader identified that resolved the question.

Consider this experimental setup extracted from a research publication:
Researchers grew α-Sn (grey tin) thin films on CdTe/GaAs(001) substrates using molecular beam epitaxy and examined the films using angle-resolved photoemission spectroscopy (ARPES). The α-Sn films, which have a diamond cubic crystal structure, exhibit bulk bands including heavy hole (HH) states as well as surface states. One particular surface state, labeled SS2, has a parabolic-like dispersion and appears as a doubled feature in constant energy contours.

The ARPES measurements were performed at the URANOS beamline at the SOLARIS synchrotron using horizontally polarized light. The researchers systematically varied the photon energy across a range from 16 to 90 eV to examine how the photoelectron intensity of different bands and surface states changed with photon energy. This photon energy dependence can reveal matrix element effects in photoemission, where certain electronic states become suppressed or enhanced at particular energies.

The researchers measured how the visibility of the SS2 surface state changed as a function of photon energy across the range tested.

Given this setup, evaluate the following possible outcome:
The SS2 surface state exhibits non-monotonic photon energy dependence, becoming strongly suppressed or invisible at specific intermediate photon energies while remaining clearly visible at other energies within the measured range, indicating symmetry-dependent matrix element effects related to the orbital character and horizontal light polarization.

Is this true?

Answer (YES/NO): NO